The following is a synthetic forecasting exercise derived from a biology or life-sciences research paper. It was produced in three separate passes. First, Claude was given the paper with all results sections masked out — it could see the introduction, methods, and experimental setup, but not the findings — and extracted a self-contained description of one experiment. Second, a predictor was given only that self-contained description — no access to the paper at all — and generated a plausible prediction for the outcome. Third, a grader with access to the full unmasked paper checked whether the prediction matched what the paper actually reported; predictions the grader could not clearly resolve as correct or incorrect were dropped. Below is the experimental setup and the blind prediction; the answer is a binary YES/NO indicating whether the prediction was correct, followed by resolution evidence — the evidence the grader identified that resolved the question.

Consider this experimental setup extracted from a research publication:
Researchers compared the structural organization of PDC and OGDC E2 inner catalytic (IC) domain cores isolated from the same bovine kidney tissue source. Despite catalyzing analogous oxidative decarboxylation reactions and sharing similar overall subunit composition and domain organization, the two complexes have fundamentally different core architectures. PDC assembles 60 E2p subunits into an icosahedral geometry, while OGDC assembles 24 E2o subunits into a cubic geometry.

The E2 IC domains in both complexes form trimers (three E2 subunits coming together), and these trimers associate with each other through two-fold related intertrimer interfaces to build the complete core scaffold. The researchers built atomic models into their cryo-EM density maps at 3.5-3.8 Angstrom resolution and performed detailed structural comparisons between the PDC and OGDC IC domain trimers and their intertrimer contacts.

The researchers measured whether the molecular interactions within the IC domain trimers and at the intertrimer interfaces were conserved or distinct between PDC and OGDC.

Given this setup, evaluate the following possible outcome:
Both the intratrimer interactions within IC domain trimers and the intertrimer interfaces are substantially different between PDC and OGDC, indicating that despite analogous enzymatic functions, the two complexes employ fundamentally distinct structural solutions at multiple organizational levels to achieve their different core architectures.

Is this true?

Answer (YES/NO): YES